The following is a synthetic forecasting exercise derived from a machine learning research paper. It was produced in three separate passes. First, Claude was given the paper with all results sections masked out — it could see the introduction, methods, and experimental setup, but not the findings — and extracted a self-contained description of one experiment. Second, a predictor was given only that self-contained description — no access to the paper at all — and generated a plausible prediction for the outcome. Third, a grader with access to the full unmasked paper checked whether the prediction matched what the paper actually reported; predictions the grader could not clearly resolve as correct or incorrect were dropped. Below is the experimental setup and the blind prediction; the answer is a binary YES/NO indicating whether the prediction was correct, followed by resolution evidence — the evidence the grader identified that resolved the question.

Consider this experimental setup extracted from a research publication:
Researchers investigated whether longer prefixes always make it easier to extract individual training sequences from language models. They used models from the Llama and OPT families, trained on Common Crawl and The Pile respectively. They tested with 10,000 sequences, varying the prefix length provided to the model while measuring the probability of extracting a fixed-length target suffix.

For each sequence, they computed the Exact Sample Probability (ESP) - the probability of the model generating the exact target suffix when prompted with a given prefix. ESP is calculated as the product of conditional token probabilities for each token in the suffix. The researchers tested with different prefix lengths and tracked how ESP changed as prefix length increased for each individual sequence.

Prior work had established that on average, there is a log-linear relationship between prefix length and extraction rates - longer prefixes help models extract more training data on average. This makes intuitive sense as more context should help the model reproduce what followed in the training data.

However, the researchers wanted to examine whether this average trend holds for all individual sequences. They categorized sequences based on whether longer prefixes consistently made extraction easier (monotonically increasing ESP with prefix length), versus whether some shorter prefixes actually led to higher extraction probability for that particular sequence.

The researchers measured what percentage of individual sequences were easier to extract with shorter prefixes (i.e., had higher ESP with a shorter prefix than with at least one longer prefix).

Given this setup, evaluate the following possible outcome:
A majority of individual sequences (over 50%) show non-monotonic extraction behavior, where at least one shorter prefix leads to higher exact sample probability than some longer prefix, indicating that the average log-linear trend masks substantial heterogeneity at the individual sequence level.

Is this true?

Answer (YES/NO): NO